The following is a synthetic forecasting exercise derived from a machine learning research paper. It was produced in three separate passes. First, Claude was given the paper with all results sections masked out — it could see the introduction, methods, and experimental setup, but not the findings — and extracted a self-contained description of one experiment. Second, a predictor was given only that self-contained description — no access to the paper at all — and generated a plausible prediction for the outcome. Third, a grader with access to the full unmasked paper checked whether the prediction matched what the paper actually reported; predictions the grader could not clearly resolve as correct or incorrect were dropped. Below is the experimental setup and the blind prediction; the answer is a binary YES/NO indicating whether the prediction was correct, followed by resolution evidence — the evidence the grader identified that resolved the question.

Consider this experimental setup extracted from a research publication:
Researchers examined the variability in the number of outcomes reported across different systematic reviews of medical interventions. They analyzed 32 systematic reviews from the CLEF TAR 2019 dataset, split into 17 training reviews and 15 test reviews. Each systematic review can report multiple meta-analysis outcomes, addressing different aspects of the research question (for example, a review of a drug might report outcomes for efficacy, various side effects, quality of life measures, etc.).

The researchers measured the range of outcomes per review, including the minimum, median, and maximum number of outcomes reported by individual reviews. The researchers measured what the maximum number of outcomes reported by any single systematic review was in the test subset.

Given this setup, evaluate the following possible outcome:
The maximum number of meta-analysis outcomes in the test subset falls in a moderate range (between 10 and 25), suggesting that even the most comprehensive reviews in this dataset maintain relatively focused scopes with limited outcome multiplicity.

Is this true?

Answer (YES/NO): NO